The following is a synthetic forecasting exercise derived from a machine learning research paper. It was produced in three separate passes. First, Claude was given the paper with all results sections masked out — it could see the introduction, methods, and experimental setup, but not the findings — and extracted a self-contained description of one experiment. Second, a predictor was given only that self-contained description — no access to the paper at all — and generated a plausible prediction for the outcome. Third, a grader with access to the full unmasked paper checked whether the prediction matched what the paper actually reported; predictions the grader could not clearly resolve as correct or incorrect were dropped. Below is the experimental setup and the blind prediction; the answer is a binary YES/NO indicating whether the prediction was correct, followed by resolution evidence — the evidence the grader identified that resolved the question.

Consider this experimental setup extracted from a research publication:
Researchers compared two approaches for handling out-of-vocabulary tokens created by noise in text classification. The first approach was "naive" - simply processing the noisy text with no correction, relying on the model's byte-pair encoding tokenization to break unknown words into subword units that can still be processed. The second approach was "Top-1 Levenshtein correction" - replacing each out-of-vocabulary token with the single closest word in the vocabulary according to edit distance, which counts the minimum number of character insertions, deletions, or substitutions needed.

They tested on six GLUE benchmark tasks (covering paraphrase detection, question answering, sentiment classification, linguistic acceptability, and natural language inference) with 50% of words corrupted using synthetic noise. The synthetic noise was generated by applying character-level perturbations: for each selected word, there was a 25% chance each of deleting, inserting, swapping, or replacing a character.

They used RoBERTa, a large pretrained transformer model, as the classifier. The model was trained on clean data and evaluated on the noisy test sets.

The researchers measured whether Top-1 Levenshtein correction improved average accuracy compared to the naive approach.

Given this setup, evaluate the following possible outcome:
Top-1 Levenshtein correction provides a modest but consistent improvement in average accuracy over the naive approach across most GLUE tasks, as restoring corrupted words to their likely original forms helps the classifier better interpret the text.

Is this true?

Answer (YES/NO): NO